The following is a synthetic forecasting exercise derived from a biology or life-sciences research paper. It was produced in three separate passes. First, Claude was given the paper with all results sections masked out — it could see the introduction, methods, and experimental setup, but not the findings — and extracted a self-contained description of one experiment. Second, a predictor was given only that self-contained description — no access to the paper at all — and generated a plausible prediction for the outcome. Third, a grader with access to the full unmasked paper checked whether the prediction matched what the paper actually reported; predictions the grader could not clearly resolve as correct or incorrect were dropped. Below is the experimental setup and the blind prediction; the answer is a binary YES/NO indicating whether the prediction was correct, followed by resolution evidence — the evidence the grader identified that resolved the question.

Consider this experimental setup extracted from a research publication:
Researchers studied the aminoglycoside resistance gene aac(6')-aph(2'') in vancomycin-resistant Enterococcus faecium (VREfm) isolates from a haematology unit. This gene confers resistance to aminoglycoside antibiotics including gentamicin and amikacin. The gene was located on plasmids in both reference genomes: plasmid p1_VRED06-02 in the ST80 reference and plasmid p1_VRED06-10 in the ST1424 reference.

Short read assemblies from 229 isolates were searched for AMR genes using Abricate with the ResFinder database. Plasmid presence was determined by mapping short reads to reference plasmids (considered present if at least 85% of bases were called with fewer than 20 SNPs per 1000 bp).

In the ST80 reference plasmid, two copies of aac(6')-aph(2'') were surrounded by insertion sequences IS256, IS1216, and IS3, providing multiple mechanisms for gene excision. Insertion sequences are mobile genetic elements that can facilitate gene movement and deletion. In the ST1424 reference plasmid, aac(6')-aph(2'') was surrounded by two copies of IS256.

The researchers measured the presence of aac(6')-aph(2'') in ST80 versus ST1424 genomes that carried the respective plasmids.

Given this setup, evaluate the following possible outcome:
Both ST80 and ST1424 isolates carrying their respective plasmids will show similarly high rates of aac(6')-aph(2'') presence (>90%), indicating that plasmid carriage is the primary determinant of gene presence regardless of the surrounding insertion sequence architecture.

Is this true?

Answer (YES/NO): NO